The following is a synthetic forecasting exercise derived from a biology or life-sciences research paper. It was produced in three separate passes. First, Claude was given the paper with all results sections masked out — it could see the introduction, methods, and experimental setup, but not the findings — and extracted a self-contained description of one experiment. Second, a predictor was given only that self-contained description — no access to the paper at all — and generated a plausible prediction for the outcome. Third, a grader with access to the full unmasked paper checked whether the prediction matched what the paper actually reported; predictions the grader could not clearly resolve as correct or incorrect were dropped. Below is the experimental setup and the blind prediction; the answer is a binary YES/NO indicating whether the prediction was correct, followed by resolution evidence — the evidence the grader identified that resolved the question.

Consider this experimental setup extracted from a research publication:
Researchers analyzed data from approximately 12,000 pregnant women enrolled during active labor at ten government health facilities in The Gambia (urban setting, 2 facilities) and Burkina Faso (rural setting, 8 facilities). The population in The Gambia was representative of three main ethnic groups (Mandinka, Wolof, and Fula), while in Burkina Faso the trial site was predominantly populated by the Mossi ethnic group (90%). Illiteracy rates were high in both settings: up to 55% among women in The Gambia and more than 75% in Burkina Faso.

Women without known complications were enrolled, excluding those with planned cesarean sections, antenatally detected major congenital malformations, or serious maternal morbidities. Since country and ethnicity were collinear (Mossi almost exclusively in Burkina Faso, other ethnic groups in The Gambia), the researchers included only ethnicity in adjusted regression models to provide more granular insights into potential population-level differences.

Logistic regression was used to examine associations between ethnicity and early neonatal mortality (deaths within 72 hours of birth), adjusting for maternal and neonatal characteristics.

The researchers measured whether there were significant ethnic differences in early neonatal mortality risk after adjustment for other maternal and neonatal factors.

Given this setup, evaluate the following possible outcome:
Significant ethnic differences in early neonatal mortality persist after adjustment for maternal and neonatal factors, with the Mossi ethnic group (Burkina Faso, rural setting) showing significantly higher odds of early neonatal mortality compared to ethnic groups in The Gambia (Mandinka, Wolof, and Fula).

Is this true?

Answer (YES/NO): NO